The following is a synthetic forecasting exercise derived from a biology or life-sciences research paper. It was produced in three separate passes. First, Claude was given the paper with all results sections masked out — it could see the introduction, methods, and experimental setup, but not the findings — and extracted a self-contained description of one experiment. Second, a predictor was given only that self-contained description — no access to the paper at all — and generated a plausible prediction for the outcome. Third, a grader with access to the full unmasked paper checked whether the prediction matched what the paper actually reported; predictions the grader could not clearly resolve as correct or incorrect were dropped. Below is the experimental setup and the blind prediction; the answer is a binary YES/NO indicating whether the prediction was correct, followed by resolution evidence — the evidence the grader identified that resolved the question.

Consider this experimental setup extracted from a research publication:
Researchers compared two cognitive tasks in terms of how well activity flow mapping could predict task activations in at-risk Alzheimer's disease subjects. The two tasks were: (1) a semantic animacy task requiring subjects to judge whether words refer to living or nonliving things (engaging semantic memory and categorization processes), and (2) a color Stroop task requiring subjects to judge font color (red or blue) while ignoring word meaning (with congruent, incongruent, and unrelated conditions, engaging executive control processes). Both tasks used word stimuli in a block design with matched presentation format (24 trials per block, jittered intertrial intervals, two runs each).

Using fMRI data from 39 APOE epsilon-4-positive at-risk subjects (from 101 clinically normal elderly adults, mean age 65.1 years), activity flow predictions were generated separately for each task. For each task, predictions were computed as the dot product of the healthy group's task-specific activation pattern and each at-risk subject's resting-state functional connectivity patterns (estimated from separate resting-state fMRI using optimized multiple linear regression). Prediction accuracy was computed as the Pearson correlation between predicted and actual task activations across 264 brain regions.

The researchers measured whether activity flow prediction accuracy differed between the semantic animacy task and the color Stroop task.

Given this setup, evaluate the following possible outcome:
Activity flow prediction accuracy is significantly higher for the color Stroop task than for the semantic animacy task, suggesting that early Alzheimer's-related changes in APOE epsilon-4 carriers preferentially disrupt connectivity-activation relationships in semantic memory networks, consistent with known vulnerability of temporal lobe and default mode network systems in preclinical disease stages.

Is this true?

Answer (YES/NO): NO